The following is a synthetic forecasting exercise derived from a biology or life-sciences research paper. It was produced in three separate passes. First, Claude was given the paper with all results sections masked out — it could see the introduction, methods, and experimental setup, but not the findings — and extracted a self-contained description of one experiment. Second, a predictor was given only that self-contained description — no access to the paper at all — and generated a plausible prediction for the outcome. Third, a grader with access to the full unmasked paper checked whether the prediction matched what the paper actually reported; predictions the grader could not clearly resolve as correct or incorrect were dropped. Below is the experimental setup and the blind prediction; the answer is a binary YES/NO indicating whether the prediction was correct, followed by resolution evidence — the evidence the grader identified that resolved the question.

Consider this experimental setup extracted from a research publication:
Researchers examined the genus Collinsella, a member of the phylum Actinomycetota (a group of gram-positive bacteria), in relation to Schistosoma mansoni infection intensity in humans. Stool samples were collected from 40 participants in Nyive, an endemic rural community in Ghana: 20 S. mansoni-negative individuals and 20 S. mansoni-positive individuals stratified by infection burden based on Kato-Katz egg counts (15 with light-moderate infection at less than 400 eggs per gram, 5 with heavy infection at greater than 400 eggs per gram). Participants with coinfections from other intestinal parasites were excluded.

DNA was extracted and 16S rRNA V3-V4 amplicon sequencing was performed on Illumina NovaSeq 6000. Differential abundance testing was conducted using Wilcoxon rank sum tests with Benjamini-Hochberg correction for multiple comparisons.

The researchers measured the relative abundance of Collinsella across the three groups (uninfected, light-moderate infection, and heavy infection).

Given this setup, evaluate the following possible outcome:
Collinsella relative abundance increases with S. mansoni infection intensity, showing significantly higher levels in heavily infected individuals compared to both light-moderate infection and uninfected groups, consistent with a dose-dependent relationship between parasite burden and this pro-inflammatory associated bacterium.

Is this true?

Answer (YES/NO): NO